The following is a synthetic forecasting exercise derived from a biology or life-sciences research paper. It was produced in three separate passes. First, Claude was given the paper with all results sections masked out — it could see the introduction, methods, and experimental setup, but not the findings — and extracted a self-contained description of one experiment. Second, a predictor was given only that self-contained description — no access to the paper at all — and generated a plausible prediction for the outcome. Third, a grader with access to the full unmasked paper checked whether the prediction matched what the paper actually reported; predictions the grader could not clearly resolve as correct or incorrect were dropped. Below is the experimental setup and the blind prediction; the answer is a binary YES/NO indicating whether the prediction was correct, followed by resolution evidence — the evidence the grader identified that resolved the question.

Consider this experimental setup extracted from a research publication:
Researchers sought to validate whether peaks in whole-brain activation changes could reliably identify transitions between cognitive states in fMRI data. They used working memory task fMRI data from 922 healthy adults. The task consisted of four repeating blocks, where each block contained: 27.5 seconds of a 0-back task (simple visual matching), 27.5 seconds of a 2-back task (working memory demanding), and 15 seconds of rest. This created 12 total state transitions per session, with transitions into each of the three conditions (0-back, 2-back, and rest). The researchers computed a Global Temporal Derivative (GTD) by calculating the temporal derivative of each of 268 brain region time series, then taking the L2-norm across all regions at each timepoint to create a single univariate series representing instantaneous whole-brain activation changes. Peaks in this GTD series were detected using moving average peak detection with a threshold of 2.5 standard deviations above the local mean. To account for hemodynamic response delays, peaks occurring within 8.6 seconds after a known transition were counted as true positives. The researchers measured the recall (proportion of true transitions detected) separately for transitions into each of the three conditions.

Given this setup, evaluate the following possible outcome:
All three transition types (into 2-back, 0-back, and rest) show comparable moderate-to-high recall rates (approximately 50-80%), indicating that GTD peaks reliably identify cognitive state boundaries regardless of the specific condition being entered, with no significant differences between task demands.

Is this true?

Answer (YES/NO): NO